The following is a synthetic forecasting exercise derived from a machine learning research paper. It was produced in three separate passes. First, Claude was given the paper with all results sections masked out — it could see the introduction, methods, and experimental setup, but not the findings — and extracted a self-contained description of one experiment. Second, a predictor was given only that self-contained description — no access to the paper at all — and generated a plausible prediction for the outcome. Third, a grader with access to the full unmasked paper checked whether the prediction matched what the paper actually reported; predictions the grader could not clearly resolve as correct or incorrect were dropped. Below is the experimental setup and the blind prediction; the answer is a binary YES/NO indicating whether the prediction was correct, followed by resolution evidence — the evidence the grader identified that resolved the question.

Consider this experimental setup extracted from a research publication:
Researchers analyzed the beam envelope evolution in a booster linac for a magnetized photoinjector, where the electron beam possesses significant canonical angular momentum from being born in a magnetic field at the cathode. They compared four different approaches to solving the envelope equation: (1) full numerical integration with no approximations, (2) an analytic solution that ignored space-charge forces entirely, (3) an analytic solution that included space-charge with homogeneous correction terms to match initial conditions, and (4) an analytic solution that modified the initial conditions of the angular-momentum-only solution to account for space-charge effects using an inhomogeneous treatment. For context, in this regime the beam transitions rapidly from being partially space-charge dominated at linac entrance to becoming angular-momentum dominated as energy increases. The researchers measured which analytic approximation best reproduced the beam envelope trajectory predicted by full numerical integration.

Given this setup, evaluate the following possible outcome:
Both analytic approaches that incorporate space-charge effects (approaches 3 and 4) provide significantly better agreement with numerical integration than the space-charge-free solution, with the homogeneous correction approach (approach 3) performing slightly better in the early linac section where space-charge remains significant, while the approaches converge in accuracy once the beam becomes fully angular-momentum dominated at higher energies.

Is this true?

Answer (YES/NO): NO